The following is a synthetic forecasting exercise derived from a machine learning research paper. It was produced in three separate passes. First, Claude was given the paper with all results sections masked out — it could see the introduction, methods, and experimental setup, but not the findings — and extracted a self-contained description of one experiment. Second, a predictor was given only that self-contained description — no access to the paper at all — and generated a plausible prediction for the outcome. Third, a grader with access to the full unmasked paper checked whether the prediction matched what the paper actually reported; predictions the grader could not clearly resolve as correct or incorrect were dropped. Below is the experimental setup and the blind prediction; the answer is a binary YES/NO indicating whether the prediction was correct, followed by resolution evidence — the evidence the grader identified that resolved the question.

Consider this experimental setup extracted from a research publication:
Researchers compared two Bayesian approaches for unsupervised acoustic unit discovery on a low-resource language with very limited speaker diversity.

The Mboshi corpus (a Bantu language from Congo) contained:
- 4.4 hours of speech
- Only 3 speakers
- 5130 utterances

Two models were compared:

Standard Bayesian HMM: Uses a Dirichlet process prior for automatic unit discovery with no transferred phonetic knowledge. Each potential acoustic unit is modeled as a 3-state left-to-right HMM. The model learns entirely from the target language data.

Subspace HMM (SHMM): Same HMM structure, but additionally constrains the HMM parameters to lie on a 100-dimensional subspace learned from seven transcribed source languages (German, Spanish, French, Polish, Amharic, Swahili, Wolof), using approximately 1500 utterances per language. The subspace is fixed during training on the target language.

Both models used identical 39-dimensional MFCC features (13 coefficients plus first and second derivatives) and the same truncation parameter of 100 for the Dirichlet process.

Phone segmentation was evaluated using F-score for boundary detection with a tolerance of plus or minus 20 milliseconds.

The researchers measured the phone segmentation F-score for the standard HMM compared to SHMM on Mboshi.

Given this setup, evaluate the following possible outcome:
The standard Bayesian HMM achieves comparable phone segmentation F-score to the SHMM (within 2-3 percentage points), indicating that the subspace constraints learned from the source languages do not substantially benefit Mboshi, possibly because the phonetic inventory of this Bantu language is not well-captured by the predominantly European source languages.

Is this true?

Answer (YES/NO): NO